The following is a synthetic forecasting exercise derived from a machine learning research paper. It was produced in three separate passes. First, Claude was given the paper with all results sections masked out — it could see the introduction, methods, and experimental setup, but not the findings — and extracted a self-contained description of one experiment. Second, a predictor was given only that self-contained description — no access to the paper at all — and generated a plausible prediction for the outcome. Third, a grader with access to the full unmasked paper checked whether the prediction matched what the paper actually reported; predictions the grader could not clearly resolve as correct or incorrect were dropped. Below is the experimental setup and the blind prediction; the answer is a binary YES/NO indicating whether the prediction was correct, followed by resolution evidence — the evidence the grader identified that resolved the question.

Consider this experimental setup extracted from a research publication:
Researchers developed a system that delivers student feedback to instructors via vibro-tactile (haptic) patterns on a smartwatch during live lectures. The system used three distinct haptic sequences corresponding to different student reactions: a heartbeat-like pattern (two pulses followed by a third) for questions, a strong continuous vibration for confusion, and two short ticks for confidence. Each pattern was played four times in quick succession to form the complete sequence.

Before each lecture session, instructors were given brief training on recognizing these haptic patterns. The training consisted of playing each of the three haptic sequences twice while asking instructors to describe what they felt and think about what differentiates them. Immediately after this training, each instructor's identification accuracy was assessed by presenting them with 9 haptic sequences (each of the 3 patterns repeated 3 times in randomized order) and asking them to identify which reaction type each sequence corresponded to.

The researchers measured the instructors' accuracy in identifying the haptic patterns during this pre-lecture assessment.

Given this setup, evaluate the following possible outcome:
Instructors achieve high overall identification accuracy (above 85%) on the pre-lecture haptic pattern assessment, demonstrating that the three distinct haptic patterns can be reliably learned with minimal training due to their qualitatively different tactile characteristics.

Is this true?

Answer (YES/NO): NO